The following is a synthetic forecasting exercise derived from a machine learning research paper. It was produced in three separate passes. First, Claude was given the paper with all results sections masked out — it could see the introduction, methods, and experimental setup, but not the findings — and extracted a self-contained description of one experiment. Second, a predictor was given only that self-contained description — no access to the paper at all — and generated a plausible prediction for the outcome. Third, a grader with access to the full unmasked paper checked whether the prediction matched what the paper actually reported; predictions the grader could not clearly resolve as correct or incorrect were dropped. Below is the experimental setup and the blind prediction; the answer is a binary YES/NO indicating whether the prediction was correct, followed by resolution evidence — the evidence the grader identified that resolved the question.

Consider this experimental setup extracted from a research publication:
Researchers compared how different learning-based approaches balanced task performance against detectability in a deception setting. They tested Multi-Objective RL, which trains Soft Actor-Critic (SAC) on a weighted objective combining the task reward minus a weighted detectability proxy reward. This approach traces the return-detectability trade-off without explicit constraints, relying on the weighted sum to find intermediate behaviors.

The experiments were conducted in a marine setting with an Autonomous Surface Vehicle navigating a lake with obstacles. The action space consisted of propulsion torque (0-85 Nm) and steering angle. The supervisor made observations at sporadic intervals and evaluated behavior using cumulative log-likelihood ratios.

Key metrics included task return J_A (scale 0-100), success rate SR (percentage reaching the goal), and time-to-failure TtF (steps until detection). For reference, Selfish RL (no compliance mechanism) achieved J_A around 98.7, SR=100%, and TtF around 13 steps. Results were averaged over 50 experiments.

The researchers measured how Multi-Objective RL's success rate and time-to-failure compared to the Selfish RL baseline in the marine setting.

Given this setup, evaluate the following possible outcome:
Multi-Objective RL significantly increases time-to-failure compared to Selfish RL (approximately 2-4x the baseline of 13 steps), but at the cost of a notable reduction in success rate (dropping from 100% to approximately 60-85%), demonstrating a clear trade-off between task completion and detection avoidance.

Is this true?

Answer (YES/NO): NO